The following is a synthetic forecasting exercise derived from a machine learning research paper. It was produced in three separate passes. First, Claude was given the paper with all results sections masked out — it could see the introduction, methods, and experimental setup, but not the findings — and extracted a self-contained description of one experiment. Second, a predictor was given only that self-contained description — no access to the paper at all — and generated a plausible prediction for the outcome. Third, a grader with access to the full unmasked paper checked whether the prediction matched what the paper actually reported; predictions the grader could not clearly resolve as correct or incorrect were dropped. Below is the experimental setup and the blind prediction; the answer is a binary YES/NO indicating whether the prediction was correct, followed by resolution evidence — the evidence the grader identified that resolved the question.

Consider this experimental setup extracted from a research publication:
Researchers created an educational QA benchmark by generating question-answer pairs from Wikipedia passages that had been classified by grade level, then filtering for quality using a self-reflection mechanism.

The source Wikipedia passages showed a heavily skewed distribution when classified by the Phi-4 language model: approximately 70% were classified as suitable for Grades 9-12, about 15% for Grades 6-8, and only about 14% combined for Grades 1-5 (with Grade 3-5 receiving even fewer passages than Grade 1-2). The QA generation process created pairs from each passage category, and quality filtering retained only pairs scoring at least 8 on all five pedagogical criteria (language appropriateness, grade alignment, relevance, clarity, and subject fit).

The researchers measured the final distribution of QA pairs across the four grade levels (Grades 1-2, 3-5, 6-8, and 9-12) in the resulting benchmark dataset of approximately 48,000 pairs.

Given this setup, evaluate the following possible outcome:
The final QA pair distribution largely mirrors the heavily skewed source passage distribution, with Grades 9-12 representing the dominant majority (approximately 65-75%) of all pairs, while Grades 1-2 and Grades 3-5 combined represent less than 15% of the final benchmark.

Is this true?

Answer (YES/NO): NO